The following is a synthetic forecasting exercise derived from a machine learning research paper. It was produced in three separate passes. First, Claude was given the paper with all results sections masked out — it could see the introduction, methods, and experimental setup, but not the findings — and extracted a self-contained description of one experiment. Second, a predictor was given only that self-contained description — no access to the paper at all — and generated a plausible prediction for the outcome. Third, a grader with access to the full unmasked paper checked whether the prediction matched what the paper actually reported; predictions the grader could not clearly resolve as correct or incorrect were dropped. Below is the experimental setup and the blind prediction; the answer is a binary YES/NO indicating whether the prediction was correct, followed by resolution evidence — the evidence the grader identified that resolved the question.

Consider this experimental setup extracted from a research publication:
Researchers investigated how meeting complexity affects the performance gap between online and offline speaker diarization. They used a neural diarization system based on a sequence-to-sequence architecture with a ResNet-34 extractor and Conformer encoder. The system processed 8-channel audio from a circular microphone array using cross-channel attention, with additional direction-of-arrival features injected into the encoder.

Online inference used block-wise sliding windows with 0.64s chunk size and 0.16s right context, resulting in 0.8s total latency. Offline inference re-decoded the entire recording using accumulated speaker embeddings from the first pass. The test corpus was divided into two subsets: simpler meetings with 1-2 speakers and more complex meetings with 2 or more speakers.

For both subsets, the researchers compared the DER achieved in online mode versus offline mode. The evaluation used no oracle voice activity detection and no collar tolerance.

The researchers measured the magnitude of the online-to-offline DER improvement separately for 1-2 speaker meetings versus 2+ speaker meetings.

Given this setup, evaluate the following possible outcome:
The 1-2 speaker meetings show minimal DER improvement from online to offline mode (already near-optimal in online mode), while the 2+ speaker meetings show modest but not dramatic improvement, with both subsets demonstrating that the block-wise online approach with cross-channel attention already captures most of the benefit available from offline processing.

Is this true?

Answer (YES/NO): NO